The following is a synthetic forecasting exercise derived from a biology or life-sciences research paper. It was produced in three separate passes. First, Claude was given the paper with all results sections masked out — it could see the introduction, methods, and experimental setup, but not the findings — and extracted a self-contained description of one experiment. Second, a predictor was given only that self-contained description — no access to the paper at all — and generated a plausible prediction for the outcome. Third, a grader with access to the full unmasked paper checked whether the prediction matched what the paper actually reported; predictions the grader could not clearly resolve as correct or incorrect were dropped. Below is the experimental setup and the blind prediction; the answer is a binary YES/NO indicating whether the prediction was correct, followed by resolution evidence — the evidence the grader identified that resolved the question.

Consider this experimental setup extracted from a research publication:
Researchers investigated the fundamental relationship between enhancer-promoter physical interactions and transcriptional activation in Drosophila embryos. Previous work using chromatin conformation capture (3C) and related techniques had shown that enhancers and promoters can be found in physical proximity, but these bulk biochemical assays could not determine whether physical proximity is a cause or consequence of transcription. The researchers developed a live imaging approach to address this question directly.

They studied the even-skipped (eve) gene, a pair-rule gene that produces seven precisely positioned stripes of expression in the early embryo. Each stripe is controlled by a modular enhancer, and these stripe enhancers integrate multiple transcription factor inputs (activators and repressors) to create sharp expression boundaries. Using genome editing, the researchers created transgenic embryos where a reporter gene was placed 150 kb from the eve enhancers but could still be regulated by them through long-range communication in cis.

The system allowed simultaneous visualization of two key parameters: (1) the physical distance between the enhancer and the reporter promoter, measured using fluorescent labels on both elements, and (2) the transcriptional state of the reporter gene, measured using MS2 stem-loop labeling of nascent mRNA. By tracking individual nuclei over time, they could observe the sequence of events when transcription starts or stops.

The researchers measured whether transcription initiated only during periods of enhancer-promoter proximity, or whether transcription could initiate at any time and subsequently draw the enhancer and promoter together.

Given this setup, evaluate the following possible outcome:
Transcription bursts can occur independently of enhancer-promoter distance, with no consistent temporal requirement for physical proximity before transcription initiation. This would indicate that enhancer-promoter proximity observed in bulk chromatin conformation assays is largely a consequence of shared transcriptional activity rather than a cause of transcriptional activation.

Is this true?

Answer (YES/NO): NO